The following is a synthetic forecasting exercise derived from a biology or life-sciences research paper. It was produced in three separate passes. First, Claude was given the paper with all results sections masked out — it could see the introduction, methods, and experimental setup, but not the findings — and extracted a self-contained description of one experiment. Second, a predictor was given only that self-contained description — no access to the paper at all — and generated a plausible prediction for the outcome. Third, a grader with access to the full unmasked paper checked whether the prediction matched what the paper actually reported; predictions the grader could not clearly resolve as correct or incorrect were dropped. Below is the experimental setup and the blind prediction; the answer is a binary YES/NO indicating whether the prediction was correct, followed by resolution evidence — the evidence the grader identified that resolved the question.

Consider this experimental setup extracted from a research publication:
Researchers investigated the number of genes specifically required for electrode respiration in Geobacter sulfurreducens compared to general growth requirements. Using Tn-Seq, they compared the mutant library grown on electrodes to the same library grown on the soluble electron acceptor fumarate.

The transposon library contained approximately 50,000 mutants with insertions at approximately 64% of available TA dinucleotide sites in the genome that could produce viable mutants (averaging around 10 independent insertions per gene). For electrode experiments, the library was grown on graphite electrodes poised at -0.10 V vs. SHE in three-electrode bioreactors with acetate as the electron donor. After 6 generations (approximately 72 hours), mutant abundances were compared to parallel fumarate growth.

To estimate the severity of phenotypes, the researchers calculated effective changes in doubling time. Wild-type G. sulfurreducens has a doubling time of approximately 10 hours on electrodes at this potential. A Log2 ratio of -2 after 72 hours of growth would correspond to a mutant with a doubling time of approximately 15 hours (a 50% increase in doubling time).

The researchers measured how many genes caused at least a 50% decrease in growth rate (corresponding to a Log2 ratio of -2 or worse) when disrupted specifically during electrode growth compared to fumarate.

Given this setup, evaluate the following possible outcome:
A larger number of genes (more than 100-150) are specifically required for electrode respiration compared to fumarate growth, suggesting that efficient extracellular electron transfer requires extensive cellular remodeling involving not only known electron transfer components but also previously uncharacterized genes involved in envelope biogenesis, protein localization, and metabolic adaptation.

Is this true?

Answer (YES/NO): NO